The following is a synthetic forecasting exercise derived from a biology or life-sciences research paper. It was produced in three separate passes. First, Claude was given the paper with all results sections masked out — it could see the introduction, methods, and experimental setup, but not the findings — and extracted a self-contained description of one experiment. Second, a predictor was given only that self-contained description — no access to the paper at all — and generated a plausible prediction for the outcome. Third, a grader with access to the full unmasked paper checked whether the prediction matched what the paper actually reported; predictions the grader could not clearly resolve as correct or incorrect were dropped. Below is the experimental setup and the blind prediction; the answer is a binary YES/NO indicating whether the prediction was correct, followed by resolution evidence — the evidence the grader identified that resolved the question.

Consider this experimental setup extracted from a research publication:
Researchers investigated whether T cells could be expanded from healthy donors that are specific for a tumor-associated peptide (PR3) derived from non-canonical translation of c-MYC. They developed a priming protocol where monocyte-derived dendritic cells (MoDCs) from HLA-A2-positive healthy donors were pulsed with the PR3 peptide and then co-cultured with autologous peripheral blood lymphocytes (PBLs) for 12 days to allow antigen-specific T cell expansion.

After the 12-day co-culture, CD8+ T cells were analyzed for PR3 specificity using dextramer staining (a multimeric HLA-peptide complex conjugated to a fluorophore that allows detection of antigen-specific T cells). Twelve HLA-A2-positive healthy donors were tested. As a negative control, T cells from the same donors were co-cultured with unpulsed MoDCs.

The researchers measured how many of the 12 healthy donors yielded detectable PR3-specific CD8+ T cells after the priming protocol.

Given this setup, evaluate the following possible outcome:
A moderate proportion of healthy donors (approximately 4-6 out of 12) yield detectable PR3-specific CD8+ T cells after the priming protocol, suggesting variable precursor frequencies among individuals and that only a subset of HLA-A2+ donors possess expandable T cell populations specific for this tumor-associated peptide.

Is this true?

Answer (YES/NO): YES